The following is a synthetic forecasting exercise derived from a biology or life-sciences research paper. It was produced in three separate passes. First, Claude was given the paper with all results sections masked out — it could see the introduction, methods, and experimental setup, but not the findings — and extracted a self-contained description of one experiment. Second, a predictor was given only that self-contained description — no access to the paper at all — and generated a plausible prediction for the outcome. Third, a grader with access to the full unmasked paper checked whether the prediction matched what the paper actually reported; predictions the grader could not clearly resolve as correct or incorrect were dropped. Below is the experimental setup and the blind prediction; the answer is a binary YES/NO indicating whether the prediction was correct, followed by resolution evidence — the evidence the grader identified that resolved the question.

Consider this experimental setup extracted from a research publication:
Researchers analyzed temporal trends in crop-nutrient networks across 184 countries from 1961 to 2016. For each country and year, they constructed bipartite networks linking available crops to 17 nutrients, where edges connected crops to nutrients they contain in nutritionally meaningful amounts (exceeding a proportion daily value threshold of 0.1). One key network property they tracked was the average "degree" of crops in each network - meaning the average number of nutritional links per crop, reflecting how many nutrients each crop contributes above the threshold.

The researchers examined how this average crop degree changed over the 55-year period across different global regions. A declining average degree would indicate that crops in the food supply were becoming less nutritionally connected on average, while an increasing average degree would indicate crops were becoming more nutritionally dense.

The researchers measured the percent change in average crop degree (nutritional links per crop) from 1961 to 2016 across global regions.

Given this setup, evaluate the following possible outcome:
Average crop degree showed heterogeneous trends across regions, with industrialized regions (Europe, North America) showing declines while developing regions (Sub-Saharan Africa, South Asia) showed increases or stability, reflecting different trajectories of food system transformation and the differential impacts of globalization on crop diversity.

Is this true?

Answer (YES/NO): NO